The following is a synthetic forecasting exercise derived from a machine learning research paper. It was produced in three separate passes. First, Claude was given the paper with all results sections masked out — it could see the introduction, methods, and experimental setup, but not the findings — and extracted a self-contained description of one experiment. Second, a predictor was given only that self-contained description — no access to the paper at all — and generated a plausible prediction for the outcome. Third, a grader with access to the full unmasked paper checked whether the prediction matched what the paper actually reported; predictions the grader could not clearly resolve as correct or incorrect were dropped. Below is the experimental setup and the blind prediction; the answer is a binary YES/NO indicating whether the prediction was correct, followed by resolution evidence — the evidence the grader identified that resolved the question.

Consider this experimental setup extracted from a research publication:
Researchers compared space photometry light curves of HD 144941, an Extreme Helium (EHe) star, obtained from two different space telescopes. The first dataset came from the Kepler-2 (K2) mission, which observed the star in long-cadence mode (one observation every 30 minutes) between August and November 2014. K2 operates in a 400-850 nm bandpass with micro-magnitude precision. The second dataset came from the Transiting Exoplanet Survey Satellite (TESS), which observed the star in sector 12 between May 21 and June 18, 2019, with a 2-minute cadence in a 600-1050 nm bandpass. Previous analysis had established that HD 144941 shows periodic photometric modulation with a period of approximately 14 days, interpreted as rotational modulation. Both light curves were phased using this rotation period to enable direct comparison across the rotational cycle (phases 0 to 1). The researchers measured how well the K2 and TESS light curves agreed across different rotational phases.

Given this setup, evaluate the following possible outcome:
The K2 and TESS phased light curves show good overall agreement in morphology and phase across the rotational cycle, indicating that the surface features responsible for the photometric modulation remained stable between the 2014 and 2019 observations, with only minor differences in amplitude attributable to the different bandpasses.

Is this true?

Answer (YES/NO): NO